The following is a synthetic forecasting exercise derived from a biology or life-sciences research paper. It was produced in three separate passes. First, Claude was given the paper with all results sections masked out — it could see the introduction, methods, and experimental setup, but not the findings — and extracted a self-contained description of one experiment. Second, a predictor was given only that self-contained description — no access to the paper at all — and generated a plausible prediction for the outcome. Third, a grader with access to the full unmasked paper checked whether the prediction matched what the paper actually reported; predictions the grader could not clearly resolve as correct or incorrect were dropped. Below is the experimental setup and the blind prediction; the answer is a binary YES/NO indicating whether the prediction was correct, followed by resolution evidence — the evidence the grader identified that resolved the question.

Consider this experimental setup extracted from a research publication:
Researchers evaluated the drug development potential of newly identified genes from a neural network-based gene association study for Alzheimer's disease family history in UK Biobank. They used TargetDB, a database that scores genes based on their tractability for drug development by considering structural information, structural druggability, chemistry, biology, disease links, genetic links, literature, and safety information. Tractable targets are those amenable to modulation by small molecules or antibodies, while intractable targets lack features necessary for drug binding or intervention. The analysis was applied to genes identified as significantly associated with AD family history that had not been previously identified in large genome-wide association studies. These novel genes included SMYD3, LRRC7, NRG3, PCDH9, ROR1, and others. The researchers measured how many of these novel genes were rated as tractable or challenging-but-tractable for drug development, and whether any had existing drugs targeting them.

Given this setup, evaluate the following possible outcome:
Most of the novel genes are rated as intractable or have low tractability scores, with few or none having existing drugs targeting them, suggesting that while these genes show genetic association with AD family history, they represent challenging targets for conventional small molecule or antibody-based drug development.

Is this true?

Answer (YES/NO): NO